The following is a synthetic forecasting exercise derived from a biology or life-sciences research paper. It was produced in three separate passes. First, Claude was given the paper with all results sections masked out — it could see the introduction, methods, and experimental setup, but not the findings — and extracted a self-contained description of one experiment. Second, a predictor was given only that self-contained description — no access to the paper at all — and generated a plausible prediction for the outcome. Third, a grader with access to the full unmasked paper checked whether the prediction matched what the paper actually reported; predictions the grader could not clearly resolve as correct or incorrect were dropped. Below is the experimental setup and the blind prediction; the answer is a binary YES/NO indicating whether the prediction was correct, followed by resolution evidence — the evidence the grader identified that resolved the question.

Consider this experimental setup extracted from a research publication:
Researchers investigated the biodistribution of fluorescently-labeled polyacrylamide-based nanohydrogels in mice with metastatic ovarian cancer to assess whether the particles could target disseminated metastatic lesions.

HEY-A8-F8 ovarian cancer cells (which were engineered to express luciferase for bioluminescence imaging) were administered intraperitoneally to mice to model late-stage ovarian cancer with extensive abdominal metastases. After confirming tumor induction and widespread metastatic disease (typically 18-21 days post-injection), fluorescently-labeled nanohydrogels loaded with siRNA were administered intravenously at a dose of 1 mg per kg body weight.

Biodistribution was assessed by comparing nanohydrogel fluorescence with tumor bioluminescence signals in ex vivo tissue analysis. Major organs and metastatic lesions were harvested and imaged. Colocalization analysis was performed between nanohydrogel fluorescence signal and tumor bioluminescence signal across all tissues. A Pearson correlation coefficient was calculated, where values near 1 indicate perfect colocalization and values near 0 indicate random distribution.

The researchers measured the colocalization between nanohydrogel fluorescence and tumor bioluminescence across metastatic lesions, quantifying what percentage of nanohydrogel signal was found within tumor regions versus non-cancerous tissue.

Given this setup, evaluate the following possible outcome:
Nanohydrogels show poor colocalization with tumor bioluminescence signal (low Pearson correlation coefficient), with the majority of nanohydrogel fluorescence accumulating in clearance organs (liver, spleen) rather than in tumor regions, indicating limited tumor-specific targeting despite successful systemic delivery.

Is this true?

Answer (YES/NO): NO